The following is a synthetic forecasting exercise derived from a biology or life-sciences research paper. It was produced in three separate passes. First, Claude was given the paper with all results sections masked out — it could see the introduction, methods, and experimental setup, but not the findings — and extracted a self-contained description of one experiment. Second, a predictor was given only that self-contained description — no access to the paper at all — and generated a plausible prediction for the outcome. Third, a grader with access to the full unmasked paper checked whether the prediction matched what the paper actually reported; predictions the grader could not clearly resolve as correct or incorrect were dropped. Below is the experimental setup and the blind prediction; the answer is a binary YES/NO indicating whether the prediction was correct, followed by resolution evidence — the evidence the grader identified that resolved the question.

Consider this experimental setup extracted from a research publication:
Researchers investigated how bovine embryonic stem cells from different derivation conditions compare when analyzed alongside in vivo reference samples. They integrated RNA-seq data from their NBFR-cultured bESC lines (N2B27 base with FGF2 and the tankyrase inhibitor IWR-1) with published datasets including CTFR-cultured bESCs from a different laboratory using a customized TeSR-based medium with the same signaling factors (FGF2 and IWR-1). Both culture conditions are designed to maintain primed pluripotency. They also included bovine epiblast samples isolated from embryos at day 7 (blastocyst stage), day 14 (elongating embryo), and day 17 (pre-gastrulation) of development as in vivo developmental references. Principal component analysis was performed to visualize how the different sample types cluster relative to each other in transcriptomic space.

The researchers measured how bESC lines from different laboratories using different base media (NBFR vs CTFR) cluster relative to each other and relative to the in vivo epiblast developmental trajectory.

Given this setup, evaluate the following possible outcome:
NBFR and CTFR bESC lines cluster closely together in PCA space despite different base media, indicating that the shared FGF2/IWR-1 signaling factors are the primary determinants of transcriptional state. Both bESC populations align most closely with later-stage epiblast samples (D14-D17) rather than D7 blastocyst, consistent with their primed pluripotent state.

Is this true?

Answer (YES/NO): NO